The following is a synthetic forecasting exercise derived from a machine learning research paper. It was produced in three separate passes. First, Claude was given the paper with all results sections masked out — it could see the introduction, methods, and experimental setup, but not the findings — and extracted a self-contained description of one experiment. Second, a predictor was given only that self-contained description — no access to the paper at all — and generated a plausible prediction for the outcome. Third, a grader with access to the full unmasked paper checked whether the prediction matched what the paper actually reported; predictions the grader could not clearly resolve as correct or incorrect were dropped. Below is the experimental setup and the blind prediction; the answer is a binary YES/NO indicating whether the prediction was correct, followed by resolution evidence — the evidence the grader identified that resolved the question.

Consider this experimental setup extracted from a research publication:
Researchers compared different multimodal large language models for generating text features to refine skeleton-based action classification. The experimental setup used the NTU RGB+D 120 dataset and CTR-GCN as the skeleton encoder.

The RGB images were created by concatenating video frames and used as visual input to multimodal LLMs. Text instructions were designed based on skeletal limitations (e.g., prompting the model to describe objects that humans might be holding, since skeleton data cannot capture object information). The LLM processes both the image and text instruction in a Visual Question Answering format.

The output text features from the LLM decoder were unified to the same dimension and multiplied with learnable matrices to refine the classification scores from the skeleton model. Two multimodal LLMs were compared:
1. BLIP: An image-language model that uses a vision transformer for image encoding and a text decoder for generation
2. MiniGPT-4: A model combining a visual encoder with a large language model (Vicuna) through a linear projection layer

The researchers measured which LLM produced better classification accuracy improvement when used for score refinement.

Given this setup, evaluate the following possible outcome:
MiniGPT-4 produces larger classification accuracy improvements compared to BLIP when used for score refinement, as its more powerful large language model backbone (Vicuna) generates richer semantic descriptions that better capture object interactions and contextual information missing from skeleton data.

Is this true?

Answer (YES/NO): NO